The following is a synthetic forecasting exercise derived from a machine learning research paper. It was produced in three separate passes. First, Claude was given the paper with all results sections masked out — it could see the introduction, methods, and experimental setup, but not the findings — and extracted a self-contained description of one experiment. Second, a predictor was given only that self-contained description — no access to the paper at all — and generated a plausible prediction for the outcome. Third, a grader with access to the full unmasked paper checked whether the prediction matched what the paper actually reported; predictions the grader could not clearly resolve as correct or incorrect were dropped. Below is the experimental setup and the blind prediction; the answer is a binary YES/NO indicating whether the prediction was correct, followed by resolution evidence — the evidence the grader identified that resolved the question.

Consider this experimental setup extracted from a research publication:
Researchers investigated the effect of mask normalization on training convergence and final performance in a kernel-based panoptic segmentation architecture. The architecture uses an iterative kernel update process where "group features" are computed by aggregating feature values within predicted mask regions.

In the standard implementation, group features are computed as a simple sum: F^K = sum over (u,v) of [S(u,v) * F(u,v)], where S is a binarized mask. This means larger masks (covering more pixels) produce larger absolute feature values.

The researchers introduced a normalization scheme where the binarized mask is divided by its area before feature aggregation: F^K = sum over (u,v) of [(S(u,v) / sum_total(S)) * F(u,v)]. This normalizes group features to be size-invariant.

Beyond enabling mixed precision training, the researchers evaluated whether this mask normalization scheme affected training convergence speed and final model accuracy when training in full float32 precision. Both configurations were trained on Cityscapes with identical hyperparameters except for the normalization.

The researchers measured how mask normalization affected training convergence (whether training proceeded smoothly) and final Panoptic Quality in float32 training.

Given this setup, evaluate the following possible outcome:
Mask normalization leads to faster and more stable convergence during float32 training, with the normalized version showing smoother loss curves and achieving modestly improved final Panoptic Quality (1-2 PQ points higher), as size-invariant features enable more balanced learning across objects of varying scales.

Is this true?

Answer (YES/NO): NO